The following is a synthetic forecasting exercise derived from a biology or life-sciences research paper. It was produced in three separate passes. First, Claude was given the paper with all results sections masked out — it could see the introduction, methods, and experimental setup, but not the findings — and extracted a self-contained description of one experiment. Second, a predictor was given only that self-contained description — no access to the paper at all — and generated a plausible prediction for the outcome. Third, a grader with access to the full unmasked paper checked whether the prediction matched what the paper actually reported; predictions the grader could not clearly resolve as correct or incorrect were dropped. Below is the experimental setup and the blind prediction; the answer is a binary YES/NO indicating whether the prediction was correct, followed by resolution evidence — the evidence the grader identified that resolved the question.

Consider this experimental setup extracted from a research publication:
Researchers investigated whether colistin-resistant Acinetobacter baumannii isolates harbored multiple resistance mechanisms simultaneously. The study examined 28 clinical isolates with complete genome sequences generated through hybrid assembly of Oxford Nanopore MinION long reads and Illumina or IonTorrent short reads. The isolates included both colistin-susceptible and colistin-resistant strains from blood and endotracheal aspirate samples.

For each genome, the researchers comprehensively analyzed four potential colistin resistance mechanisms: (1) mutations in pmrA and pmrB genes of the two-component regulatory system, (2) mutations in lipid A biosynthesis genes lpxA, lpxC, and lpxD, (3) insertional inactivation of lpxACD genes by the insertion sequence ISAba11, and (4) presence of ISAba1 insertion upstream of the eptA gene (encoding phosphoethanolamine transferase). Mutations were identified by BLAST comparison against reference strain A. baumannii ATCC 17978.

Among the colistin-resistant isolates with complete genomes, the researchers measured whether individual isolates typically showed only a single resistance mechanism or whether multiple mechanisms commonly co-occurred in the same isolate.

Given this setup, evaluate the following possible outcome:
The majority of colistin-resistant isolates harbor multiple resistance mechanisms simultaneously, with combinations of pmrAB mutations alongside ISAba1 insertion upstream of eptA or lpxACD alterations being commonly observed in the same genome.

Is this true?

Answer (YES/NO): NO